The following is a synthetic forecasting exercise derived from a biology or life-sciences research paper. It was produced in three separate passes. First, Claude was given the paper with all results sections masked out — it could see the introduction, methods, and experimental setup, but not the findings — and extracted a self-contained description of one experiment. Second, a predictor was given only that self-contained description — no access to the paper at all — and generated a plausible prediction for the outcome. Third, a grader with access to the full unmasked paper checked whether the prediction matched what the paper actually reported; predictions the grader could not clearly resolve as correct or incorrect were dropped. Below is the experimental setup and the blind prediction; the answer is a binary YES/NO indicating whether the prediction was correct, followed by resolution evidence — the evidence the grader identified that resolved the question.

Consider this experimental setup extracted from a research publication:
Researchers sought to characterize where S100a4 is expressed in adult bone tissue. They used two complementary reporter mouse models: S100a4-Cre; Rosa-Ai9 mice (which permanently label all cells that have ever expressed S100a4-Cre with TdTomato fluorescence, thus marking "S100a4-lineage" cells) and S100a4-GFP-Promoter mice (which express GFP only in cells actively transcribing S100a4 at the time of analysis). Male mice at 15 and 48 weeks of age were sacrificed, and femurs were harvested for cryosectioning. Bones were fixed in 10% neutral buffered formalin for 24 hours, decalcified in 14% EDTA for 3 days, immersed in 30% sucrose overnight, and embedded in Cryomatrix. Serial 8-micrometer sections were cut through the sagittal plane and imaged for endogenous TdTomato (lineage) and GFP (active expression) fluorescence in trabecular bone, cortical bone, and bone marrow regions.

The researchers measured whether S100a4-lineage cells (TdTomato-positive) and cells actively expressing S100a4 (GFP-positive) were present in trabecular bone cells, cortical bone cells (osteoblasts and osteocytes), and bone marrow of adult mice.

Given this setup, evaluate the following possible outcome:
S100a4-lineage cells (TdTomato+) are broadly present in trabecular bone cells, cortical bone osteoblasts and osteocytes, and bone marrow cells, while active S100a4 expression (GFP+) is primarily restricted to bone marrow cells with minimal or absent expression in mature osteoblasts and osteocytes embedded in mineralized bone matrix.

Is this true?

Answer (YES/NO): NO